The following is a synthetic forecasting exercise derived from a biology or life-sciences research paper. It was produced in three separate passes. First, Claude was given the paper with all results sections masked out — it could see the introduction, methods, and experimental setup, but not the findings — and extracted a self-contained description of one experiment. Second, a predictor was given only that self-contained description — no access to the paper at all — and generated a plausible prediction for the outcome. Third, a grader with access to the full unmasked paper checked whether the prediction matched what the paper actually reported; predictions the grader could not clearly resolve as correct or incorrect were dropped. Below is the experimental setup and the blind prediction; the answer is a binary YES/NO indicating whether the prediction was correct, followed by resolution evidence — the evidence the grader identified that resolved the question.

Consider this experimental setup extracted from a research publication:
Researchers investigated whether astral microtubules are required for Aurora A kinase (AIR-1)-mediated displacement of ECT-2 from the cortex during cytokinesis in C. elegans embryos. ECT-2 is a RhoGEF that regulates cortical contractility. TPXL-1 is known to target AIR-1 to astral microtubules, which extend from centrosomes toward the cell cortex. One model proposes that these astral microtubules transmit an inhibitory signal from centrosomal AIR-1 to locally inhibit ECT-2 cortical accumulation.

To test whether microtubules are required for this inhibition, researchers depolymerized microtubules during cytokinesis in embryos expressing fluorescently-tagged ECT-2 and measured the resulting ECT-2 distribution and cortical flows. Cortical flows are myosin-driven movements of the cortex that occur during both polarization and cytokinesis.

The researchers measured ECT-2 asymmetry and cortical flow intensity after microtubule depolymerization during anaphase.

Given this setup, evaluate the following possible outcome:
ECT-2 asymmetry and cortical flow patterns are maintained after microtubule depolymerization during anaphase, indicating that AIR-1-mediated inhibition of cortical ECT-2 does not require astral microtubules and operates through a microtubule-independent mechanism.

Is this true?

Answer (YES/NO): YES